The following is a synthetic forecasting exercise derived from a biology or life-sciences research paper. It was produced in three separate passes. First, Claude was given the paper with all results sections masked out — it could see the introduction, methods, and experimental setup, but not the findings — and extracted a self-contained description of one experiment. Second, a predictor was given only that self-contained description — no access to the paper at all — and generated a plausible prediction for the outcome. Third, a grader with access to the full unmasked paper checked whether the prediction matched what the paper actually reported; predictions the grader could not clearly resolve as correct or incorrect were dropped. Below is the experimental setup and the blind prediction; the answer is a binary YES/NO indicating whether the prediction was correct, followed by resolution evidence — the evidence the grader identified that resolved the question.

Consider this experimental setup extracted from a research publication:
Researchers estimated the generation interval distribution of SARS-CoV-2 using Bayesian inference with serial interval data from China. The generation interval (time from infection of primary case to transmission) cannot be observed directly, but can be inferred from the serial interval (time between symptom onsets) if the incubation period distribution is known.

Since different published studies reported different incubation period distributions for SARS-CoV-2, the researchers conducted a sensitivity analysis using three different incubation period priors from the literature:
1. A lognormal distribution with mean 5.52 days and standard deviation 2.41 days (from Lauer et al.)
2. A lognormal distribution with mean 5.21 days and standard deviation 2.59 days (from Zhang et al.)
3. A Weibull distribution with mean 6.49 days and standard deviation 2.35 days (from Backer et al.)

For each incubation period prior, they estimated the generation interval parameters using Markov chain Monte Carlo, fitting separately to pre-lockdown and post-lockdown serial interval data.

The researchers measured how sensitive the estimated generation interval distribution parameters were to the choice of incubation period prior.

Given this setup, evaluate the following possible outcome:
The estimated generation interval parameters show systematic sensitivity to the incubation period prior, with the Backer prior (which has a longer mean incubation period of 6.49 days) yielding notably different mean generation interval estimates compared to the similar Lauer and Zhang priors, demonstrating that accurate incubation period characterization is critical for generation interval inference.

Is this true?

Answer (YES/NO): NO